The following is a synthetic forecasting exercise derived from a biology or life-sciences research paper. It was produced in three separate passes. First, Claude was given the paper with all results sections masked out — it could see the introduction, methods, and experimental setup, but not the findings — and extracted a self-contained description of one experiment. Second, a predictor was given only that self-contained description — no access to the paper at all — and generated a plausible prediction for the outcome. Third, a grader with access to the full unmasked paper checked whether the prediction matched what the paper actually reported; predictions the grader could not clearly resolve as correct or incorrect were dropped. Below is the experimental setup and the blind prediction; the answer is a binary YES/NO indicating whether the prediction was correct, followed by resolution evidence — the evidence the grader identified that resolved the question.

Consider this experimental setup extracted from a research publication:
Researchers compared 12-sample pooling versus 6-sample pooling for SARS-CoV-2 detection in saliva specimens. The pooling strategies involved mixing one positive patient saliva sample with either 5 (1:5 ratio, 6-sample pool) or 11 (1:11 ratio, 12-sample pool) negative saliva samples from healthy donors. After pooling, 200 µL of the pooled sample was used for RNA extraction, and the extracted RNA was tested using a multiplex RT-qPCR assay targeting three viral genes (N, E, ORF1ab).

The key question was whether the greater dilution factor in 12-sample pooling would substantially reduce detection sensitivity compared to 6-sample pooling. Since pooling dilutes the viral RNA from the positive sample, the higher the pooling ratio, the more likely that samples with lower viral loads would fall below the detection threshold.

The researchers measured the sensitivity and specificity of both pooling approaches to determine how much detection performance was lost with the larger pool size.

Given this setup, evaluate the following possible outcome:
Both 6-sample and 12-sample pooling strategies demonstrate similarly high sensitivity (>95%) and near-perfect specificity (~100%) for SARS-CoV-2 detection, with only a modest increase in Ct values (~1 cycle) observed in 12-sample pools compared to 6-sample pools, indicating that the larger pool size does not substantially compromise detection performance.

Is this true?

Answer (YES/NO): NO